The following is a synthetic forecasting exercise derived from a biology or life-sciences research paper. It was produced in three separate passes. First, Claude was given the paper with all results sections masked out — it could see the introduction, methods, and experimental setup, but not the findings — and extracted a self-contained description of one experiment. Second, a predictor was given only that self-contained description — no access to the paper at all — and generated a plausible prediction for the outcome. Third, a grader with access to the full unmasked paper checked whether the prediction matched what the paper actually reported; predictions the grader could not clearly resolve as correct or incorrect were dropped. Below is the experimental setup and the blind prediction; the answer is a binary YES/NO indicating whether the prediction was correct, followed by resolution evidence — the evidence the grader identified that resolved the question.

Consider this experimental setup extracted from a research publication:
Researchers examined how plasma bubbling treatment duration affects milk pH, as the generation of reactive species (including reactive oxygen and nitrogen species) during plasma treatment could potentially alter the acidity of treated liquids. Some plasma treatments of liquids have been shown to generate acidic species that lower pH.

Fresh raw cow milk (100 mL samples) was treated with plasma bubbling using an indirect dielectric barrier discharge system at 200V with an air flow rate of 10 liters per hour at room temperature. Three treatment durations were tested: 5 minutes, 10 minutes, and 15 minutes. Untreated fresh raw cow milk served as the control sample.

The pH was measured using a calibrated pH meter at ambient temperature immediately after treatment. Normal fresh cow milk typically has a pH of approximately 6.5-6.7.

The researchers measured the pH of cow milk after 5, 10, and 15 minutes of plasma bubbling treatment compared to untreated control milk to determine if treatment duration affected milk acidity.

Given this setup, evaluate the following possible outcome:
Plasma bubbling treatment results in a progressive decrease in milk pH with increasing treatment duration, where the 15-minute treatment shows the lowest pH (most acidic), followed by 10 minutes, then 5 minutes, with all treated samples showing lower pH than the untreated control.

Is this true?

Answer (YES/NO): NO